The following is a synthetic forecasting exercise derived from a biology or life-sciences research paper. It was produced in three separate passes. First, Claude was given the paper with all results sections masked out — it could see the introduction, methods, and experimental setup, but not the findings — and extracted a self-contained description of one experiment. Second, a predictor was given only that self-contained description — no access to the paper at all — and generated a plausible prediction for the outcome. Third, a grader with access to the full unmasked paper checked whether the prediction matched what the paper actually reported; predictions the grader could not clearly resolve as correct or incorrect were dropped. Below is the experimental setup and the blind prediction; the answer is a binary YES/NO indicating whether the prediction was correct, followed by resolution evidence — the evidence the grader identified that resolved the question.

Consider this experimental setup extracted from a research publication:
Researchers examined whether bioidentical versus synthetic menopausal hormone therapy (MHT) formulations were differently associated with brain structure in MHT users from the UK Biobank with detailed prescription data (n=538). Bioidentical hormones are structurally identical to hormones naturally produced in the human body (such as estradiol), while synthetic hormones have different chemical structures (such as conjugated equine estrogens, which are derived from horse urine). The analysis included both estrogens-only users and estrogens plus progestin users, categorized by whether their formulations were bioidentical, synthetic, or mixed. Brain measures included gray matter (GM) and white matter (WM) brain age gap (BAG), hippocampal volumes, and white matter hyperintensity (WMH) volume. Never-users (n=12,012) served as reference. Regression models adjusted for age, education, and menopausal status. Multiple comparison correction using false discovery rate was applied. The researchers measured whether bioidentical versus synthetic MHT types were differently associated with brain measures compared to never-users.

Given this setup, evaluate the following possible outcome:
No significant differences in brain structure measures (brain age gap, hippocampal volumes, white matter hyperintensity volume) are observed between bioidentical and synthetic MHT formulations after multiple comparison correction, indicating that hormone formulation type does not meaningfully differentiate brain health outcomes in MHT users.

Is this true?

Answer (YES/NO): YES